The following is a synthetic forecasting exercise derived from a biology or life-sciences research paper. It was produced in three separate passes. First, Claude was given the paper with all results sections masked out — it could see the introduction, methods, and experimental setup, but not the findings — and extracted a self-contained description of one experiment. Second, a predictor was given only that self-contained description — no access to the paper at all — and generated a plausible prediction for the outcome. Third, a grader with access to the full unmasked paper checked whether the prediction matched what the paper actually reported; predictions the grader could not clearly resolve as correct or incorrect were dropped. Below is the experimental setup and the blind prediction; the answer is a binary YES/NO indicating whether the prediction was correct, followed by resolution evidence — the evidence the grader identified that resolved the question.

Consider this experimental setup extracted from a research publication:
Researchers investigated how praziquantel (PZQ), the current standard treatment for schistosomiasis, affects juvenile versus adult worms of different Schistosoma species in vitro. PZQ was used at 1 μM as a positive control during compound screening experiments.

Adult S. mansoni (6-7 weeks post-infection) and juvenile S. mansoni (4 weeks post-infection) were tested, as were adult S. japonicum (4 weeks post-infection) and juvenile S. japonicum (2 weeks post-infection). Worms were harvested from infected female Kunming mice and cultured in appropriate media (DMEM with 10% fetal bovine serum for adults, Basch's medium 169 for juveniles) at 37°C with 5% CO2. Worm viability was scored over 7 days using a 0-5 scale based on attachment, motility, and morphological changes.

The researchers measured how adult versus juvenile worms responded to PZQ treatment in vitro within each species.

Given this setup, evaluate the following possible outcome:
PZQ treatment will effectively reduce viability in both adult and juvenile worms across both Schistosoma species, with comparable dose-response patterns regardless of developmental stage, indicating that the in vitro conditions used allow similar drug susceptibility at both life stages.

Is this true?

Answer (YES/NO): NO